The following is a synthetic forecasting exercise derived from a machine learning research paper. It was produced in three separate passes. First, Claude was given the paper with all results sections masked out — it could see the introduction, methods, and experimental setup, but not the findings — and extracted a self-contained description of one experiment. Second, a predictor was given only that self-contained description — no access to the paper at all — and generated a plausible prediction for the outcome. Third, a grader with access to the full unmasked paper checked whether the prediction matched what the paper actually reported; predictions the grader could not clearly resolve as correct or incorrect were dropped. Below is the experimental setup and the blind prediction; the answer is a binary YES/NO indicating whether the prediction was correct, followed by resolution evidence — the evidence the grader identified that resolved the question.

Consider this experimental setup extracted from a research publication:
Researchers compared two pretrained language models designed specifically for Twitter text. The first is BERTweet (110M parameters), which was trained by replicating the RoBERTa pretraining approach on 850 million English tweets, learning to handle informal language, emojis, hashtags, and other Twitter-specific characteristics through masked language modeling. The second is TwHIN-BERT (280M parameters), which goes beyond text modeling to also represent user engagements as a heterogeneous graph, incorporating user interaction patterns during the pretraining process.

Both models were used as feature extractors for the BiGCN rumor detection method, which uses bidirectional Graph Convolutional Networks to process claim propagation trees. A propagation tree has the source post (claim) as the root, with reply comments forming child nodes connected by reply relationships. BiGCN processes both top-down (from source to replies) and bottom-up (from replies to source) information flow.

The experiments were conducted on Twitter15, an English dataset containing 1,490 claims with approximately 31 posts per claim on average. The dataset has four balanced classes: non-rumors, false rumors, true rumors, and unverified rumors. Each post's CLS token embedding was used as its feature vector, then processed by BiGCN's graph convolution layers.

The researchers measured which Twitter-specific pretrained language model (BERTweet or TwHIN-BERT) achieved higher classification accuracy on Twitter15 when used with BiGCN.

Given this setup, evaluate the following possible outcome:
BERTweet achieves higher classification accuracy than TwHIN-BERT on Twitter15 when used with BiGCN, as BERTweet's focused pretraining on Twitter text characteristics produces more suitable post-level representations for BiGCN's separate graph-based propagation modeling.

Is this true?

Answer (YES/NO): NO